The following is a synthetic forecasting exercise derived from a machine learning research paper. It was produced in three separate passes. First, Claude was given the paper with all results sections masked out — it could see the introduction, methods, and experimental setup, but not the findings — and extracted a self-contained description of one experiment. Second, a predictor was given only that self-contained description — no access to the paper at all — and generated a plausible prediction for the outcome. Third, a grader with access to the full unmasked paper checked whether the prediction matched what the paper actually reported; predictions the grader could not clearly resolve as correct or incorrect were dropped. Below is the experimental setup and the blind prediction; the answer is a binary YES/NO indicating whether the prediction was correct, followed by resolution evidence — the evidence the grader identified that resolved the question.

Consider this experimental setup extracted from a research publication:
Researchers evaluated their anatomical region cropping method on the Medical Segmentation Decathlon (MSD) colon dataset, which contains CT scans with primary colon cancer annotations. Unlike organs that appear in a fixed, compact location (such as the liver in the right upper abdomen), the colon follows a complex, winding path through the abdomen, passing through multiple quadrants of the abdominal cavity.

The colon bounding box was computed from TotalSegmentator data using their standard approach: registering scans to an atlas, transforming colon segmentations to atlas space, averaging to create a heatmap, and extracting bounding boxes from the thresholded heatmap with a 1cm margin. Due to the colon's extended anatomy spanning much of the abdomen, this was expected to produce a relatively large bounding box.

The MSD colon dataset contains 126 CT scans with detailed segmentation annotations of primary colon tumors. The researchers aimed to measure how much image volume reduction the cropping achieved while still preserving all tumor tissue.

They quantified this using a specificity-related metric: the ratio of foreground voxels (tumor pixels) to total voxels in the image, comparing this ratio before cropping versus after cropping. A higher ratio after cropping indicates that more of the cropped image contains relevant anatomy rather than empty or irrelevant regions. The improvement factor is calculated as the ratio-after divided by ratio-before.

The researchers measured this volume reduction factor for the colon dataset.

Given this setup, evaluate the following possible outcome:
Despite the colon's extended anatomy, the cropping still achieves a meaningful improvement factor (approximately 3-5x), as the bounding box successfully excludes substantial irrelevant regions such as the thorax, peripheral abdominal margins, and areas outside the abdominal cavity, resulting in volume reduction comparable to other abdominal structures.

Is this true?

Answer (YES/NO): NO